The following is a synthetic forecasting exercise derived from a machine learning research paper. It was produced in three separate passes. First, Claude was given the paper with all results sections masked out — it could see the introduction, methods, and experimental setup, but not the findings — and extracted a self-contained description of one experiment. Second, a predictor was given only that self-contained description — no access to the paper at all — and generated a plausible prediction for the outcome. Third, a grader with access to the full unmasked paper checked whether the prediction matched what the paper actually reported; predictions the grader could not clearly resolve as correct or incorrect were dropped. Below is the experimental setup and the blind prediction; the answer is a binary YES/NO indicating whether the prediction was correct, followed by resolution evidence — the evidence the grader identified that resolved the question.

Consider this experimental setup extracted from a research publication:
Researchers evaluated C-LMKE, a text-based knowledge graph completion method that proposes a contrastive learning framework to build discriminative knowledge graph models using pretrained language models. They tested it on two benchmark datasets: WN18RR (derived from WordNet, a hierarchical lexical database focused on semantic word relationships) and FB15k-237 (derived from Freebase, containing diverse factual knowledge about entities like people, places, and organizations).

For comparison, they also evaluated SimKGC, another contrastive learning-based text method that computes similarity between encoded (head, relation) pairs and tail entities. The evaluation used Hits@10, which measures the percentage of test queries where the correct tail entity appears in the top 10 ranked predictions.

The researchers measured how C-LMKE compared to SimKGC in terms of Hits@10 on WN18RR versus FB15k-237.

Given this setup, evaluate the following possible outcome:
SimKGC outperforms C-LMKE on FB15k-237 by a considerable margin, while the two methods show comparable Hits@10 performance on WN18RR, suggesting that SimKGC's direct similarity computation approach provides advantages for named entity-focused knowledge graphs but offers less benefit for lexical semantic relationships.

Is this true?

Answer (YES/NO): NO